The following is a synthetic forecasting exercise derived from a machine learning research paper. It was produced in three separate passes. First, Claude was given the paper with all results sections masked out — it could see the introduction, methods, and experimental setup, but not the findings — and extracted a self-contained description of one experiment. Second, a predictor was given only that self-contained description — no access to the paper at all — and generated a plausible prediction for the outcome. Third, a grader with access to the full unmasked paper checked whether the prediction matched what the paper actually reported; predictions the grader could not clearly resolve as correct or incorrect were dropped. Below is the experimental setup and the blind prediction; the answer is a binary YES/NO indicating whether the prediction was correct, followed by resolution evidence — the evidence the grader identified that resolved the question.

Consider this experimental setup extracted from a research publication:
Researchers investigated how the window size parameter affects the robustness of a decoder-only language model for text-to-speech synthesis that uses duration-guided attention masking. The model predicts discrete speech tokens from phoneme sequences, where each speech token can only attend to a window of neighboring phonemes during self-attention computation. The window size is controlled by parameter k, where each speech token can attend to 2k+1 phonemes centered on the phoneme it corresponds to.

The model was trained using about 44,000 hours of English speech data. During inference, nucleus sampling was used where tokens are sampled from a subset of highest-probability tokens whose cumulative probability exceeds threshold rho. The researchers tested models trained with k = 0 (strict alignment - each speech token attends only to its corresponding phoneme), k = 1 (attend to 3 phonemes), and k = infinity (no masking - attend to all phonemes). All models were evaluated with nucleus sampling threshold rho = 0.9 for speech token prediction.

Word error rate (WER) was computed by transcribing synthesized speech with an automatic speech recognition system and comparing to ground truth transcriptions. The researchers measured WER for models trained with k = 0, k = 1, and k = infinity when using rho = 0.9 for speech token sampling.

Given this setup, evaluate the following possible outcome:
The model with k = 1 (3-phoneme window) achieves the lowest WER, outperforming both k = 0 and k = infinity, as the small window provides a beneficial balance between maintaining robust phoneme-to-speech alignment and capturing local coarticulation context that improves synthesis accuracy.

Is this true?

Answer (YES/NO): YES